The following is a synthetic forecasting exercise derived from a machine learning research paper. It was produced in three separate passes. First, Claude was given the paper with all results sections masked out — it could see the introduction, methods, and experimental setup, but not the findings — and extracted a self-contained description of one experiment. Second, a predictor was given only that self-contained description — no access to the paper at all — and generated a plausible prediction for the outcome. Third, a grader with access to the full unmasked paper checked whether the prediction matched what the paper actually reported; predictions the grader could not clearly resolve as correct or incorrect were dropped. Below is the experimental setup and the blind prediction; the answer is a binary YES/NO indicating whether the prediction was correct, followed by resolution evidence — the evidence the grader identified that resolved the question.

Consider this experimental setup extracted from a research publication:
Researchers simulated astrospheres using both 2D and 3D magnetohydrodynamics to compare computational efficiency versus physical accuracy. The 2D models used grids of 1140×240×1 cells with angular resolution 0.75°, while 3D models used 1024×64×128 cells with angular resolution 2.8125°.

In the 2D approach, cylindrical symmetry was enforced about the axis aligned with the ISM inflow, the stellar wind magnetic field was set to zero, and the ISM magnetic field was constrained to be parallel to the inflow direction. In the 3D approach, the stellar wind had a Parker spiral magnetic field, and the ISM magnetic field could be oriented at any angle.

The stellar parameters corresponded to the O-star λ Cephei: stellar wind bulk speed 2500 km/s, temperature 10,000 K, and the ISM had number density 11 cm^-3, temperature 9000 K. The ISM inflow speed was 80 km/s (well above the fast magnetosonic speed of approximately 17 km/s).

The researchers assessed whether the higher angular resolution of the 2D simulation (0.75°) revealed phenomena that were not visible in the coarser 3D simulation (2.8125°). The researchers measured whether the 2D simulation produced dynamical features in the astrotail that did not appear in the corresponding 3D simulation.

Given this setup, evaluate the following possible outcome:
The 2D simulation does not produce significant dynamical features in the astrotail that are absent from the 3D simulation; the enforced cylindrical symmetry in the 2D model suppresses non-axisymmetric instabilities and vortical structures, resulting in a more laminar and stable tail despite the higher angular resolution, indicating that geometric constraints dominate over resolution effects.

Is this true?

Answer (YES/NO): NO